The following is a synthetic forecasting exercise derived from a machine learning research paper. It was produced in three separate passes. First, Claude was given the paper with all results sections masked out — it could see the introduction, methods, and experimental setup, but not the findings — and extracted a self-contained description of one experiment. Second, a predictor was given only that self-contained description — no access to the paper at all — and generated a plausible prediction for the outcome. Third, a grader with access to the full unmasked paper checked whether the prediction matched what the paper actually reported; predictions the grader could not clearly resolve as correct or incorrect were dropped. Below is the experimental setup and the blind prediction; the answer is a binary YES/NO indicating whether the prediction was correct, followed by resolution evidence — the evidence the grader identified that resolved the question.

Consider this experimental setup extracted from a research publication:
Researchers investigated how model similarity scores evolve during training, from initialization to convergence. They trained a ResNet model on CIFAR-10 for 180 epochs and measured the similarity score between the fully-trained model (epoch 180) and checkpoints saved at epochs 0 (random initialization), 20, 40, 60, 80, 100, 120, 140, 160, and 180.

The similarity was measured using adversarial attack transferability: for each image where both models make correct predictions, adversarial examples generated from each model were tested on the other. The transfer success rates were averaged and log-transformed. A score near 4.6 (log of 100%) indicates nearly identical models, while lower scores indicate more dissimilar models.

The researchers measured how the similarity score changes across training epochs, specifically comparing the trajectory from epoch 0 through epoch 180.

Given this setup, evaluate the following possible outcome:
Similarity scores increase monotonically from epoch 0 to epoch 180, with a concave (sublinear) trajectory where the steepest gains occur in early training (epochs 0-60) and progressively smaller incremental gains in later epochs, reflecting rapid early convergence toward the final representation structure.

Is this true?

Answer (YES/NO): YES